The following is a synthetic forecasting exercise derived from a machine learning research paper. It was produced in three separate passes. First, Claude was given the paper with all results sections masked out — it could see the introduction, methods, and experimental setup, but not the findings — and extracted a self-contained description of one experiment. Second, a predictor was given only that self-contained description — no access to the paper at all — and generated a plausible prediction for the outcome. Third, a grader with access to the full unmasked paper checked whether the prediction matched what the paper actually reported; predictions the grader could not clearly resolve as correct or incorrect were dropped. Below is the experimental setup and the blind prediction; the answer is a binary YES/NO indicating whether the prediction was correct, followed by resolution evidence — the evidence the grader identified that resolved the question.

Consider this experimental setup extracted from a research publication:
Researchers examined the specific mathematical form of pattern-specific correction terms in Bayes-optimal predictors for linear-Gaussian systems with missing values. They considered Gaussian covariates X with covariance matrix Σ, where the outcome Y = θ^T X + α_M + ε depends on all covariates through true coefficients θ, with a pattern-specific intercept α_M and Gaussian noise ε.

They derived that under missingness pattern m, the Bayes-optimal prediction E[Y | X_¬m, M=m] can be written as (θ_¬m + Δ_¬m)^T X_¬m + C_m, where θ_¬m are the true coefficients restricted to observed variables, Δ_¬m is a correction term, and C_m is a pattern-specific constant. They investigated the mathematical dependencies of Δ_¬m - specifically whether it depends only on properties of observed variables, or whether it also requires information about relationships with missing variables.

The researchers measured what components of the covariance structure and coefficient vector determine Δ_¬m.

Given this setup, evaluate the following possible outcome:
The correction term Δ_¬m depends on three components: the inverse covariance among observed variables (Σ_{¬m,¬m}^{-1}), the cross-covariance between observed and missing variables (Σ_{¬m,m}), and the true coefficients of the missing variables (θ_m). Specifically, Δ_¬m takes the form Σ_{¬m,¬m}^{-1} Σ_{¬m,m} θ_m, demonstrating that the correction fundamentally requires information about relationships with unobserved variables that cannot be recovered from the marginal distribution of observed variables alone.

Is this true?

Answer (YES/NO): YES